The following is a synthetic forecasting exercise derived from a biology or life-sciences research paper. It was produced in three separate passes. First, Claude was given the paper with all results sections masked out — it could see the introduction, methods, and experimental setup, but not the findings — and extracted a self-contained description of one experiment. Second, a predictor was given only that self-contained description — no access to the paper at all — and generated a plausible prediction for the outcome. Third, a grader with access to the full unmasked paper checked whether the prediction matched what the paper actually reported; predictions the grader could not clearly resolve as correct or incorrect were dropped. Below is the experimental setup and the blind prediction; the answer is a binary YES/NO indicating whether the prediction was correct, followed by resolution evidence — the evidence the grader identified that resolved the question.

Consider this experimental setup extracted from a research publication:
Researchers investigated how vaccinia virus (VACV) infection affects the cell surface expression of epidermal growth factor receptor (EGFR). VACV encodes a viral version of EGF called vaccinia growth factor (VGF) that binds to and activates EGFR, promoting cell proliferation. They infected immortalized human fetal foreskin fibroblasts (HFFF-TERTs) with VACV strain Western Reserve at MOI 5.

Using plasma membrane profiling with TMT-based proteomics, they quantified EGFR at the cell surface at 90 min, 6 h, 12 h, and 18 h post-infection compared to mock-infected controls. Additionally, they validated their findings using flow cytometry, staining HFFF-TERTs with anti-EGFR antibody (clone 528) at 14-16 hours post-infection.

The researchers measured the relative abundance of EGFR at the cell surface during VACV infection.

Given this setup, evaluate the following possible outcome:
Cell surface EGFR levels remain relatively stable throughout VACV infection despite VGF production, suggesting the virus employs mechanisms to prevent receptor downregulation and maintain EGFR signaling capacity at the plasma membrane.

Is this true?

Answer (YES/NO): NO